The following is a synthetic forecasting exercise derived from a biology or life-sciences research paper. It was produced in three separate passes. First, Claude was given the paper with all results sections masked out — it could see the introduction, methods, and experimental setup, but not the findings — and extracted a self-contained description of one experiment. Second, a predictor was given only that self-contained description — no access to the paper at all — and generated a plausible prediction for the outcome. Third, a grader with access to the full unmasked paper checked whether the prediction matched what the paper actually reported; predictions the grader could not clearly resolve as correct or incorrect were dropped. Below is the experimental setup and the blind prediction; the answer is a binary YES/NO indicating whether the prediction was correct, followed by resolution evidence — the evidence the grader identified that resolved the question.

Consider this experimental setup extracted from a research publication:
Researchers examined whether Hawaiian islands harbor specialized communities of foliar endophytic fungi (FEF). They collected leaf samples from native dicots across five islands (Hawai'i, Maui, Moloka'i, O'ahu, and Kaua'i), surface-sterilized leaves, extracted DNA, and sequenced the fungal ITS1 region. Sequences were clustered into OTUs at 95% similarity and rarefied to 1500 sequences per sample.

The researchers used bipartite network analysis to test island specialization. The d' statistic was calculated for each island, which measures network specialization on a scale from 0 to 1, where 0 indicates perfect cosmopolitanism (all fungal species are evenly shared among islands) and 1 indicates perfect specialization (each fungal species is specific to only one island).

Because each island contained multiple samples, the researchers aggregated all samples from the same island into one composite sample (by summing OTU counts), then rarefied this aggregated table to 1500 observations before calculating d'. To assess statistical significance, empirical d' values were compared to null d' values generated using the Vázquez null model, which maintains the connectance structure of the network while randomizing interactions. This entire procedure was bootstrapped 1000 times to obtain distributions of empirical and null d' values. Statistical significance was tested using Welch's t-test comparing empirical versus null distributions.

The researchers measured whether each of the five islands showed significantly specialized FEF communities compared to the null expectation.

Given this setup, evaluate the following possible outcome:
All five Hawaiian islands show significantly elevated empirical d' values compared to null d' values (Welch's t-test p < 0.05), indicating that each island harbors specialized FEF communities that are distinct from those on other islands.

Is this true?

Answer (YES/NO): YES